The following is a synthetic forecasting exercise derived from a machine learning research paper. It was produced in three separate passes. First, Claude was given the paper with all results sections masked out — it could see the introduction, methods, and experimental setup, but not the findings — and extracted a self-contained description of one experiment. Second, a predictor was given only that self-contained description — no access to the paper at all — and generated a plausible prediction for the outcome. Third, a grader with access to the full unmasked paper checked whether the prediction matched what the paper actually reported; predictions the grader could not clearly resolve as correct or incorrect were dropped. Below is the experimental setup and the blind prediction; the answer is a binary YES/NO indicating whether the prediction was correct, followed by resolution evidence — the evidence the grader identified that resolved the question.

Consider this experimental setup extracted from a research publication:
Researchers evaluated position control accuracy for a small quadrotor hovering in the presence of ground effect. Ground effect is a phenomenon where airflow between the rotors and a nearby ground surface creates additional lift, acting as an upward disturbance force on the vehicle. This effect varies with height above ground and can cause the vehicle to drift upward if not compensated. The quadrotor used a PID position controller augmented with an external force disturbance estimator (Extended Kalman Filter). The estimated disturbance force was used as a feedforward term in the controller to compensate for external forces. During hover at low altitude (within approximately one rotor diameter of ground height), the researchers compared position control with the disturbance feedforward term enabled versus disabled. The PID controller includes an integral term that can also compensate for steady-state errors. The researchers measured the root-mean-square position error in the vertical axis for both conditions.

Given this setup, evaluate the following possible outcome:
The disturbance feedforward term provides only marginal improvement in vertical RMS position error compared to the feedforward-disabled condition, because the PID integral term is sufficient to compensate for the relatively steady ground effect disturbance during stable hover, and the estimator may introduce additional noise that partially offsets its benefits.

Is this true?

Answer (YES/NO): NO